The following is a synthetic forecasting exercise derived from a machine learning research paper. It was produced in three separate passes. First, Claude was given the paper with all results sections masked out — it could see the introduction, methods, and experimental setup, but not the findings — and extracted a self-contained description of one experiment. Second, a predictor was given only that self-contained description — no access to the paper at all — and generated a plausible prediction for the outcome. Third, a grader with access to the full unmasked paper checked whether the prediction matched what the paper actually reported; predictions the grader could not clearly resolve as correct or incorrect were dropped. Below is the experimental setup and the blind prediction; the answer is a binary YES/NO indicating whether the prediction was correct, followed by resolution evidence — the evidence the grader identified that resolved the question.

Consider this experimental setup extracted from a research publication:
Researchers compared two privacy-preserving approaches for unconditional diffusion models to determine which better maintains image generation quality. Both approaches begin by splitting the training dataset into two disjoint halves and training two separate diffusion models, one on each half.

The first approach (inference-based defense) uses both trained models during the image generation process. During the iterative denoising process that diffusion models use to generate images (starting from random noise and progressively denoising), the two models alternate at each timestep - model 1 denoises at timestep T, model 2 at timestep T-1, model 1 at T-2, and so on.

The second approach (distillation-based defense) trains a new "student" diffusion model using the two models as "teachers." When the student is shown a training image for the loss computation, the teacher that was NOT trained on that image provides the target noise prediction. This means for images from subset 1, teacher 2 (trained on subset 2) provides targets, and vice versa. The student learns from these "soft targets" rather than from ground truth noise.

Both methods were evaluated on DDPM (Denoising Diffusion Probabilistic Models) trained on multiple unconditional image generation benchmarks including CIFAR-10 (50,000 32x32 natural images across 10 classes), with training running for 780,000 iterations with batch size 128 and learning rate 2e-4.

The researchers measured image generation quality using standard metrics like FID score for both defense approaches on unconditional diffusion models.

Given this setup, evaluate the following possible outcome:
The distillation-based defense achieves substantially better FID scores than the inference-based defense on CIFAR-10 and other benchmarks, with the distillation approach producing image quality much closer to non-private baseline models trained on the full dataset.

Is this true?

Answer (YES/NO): YES